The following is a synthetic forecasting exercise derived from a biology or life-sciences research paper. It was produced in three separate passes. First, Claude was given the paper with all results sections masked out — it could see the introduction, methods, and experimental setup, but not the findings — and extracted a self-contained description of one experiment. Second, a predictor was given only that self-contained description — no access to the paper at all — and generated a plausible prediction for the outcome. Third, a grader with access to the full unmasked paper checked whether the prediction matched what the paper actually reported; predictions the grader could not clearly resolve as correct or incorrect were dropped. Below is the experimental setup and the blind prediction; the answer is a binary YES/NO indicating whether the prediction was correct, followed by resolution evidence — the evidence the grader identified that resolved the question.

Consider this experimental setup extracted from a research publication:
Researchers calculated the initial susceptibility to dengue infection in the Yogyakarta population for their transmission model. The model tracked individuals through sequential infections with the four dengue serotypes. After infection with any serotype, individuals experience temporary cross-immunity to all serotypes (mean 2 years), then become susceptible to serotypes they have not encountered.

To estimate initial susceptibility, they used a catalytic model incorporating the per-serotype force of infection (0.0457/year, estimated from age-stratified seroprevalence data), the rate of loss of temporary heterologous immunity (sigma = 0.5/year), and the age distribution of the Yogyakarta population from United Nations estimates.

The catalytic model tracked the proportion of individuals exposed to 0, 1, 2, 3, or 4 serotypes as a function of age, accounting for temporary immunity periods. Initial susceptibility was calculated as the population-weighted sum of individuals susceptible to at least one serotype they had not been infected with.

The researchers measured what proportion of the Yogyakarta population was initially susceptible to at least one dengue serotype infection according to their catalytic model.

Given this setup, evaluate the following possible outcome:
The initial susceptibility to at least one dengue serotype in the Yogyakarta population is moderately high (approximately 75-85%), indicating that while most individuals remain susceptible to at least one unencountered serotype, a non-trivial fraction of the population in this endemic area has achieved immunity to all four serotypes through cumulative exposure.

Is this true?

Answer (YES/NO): NO